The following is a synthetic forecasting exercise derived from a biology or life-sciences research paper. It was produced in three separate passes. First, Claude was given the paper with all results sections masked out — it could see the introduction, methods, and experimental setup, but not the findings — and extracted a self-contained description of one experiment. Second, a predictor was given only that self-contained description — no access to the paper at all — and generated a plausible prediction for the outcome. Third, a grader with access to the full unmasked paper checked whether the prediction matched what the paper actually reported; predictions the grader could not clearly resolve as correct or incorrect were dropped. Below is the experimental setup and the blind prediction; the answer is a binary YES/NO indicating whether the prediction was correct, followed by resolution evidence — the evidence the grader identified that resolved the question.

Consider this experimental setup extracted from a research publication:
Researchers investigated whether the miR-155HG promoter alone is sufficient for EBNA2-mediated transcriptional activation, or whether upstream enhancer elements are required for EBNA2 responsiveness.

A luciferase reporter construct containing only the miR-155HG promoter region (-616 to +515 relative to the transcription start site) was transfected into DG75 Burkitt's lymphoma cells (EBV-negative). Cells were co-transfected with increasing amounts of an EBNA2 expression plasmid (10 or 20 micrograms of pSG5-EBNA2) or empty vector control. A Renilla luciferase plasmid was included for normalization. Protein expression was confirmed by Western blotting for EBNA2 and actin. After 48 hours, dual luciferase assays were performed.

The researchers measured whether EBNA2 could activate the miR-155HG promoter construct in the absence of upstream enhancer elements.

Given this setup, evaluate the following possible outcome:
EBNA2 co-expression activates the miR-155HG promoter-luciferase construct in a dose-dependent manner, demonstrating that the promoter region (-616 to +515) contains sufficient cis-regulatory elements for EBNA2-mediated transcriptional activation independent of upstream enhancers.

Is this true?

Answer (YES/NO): NO